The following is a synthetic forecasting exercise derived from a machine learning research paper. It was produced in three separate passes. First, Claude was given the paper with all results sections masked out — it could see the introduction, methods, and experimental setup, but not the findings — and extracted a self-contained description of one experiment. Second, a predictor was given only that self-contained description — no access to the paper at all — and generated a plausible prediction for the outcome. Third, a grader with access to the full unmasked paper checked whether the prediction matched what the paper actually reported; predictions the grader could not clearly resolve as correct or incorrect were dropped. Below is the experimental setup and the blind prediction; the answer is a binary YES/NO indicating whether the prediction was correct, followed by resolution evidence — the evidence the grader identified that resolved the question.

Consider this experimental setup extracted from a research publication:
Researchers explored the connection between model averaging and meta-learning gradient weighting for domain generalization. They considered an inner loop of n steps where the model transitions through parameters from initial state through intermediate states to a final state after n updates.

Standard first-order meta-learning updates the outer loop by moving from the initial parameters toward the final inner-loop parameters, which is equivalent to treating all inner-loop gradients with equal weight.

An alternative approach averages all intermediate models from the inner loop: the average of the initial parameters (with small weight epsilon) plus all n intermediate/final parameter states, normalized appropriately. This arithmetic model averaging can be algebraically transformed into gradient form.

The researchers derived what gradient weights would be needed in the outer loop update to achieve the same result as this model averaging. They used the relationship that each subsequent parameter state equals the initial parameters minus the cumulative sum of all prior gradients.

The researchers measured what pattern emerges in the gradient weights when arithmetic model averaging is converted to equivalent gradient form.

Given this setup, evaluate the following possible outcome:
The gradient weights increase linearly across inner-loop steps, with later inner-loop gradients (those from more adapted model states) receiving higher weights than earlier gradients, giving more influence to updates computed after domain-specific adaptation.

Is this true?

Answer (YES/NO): NO